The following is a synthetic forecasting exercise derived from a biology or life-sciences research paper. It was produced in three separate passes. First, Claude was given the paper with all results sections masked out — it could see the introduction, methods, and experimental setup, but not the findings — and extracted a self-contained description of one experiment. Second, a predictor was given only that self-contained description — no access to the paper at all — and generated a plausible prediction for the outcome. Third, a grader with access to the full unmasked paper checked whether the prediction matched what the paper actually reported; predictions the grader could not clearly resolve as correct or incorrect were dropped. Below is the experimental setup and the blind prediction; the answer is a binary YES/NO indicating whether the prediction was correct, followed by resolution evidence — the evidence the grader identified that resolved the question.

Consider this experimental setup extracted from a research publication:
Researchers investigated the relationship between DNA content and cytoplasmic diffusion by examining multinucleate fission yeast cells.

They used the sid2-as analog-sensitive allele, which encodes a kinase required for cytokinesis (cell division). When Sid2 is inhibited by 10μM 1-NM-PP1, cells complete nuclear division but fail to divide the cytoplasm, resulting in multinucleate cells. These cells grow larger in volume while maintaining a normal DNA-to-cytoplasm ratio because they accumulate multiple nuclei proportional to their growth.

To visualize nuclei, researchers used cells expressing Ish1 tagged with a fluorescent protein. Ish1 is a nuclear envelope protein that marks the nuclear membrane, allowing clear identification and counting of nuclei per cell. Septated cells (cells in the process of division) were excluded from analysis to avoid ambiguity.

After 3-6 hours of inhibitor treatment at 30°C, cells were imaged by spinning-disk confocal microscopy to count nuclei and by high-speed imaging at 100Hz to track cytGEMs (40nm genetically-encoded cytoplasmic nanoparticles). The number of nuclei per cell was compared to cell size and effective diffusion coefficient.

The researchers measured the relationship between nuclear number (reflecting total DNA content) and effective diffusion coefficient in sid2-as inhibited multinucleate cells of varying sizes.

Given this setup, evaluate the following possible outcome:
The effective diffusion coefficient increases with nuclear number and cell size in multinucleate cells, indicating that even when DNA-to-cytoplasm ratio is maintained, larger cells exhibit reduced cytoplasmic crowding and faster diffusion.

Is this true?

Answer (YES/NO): NO